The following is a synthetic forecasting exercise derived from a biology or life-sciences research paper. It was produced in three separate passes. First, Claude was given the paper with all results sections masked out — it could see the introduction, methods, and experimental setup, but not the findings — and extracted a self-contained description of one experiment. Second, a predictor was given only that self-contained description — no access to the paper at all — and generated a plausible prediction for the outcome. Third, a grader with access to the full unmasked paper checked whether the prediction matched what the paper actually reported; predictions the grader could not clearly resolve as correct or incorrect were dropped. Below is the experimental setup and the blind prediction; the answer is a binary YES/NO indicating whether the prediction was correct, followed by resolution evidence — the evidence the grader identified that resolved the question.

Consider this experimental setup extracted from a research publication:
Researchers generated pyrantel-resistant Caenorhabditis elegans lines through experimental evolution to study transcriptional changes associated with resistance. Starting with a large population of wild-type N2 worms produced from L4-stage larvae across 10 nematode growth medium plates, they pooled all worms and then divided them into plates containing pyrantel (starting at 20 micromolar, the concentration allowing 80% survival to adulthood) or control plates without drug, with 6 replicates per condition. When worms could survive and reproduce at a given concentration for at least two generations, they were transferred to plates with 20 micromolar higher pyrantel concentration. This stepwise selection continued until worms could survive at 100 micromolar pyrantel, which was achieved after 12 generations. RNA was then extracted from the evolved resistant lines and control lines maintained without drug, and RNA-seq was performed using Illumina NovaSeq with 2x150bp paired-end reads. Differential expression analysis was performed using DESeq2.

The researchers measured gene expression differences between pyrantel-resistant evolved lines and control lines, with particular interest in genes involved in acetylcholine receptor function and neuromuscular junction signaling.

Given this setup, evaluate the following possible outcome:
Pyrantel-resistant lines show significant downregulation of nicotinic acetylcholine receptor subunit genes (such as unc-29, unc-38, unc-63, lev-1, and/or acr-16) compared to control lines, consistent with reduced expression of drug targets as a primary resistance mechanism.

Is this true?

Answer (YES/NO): NO